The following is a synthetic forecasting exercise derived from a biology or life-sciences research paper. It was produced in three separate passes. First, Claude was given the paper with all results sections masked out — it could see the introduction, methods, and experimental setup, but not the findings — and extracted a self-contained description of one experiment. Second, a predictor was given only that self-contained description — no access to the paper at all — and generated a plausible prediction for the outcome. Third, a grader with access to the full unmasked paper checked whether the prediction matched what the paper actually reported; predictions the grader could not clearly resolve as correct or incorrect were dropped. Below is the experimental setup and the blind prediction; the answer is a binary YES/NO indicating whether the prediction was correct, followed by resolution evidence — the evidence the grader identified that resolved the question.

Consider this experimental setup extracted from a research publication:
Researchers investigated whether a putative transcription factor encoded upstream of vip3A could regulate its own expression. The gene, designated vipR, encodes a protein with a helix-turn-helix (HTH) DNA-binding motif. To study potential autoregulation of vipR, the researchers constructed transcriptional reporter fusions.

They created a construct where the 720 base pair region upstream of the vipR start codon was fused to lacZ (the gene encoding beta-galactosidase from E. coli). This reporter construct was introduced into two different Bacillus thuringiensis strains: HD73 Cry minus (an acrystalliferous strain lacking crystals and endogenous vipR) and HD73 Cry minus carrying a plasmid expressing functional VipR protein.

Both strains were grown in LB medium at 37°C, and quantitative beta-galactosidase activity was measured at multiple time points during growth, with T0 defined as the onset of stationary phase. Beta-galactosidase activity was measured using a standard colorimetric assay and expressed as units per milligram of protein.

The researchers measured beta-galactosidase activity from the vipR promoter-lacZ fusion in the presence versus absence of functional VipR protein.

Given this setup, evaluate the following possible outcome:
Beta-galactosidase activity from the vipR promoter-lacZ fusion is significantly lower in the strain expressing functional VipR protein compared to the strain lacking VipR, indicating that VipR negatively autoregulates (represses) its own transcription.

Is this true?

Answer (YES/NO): NO